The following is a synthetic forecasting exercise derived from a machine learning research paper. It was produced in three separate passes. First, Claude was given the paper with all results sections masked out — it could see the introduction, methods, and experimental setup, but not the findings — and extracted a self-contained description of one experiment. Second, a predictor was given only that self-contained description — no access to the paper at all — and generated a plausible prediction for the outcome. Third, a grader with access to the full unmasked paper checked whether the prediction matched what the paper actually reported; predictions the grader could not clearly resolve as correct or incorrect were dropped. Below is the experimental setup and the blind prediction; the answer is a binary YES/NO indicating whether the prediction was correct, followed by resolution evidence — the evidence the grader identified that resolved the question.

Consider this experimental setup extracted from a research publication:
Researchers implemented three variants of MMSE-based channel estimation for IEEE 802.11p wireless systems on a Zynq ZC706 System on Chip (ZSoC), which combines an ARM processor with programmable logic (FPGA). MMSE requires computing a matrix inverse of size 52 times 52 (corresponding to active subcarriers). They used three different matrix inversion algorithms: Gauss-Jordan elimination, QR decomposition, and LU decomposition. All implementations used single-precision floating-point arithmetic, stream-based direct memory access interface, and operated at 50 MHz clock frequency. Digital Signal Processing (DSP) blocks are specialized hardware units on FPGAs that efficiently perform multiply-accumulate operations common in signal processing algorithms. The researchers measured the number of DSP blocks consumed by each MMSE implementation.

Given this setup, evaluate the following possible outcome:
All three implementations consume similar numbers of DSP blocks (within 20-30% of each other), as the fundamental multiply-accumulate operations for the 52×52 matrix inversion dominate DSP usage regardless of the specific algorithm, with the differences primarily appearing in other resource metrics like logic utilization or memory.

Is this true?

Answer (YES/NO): NO